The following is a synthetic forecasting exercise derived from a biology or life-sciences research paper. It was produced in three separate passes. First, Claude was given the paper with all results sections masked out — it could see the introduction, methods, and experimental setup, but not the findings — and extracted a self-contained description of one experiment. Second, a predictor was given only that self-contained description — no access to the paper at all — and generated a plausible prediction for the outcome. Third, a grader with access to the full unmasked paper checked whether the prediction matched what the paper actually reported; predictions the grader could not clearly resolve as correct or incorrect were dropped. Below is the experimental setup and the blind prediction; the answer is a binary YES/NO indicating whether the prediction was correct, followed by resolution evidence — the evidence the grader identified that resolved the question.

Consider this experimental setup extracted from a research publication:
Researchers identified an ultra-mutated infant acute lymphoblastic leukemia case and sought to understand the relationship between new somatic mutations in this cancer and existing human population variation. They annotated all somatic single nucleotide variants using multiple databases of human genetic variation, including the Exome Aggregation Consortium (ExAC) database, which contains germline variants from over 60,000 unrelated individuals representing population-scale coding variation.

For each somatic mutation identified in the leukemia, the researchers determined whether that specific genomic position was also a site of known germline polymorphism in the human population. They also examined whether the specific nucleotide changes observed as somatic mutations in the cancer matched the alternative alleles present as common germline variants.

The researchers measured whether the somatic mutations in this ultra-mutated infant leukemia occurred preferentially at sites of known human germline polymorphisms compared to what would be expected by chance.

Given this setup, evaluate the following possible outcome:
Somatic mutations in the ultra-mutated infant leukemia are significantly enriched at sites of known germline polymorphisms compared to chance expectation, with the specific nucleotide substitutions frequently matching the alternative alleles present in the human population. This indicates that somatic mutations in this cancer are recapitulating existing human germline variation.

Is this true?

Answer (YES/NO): YES